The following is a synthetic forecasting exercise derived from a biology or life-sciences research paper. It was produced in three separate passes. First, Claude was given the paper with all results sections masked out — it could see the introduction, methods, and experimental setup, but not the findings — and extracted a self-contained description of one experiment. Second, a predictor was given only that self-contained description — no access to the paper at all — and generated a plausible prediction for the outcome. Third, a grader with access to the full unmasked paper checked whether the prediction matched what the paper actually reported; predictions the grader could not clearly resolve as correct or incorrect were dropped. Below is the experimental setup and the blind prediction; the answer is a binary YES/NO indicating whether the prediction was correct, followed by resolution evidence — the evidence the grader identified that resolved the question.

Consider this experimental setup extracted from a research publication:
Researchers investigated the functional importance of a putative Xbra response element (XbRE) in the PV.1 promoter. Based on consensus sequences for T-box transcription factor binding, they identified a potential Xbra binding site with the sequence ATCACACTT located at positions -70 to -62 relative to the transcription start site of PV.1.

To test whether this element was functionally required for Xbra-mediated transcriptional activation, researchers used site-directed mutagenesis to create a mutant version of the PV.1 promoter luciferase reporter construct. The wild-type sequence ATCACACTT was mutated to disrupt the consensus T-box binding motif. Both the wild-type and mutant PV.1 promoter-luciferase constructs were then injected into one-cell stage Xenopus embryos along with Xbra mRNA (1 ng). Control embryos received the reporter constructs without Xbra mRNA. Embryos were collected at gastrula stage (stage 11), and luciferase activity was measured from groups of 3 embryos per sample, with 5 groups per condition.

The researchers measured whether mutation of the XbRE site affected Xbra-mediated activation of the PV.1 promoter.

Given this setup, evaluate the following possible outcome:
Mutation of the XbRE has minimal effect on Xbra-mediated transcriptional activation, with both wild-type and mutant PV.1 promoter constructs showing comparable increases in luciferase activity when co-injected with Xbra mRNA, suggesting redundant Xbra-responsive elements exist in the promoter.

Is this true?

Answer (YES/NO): NO